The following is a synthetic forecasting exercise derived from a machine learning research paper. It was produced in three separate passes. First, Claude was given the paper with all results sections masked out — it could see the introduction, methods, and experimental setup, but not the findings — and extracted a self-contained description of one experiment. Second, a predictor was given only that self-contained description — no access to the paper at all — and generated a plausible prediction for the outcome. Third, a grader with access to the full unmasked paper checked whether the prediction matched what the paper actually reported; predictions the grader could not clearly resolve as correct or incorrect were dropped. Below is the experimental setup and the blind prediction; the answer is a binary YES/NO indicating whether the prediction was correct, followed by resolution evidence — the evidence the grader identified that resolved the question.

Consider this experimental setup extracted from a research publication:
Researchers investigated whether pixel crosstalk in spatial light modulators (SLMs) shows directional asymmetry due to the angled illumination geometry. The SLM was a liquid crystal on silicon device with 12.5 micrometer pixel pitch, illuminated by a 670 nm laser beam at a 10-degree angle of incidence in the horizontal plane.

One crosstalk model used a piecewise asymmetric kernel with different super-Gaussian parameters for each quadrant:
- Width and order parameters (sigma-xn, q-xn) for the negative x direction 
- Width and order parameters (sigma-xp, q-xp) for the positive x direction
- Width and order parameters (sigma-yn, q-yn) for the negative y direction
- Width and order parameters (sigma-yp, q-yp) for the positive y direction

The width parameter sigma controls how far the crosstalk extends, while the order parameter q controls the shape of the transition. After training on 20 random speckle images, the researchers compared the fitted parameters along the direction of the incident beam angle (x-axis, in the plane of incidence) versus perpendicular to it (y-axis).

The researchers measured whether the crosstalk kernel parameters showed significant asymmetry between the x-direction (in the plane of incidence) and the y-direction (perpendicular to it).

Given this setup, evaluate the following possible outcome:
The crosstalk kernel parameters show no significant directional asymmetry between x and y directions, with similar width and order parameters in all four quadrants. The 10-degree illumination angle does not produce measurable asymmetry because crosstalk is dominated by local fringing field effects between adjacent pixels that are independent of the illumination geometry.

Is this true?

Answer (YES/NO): NO